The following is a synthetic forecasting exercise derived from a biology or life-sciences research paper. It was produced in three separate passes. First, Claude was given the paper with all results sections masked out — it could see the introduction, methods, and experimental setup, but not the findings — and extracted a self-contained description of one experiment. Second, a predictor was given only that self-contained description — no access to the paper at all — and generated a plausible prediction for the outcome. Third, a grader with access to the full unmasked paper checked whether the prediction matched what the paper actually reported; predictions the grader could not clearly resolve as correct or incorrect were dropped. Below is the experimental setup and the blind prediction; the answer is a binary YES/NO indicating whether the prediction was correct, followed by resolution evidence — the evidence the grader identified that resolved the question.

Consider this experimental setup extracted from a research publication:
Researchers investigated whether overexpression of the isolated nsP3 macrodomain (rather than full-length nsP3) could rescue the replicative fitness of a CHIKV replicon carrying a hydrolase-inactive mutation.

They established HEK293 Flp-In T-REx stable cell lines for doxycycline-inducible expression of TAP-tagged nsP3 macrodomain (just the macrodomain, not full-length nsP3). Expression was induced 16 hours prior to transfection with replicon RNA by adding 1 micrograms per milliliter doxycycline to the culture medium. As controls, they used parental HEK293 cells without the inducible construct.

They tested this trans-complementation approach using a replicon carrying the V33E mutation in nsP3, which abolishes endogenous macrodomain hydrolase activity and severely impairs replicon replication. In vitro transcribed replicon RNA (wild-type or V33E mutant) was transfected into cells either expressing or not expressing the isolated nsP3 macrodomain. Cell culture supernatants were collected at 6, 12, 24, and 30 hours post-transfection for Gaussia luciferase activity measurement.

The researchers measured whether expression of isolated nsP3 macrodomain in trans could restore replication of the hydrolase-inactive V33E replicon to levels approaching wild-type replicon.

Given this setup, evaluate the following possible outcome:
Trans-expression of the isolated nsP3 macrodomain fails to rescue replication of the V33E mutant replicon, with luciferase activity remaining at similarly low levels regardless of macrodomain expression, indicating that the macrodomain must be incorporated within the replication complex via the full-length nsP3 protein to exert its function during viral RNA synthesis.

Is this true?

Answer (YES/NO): YES